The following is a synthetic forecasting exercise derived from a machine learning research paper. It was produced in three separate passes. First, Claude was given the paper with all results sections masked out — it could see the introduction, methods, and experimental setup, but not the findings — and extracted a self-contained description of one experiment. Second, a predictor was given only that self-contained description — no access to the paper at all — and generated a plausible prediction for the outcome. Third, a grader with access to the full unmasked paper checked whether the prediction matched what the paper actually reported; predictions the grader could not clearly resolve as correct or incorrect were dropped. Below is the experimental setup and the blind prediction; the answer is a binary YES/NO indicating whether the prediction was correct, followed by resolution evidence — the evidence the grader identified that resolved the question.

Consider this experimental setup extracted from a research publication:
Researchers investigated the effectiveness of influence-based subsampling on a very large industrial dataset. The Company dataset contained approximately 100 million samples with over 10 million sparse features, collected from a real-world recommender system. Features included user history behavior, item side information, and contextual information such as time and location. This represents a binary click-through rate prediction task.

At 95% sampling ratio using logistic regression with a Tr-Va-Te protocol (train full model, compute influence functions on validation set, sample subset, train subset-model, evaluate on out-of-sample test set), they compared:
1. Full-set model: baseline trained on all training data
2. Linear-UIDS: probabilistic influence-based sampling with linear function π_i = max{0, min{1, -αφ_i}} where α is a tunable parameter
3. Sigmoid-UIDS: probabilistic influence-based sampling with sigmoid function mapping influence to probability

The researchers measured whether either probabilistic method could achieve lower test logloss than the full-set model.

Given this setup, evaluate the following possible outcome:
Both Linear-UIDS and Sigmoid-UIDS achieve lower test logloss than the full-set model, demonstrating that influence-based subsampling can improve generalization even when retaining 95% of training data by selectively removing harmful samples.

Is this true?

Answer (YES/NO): YES